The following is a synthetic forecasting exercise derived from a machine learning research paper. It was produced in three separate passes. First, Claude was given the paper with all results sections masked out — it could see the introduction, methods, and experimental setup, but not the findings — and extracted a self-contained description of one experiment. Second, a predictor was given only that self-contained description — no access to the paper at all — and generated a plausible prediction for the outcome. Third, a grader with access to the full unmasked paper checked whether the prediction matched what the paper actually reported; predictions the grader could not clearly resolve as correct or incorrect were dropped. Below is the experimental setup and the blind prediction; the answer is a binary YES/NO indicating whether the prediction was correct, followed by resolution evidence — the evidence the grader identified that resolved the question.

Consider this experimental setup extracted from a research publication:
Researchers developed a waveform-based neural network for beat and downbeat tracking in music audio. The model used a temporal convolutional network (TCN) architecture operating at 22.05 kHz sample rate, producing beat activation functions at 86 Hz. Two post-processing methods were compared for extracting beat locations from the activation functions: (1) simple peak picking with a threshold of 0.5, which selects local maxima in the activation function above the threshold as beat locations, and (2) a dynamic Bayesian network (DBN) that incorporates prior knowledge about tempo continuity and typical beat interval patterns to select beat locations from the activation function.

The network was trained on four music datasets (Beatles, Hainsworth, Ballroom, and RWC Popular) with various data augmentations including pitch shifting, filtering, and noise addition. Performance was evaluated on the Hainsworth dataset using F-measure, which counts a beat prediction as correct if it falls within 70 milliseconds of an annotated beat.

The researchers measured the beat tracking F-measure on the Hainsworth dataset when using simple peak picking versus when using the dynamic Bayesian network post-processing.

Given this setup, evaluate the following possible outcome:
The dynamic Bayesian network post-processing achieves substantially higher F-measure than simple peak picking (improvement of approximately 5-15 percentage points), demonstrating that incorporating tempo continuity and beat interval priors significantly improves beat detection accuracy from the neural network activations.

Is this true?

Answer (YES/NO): NO